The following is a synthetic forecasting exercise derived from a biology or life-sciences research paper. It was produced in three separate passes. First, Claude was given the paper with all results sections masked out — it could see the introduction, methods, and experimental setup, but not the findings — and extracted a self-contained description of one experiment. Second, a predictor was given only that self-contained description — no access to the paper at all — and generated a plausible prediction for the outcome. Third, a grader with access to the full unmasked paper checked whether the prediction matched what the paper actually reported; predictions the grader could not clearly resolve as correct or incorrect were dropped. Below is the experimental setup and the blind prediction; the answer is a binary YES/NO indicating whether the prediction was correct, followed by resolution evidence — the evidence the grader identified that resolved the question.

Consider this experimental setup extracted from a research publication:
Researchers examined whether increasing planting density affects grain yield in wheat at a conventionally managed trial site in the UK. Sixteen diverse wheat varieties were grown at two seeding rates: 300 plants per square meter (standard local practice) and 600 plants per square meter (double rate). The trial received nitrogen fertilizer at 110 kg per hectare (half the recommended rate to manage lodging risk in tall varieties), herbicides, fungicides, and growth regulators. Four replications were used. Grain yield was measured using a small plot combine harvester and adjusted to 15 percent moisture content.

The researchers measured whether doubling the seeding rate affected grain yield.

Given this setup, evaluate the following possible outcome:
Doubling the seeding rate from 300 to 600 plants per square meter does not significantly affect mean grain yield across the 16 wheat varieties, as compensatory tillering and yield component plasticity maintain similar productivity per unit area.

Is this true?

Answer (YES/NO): NO